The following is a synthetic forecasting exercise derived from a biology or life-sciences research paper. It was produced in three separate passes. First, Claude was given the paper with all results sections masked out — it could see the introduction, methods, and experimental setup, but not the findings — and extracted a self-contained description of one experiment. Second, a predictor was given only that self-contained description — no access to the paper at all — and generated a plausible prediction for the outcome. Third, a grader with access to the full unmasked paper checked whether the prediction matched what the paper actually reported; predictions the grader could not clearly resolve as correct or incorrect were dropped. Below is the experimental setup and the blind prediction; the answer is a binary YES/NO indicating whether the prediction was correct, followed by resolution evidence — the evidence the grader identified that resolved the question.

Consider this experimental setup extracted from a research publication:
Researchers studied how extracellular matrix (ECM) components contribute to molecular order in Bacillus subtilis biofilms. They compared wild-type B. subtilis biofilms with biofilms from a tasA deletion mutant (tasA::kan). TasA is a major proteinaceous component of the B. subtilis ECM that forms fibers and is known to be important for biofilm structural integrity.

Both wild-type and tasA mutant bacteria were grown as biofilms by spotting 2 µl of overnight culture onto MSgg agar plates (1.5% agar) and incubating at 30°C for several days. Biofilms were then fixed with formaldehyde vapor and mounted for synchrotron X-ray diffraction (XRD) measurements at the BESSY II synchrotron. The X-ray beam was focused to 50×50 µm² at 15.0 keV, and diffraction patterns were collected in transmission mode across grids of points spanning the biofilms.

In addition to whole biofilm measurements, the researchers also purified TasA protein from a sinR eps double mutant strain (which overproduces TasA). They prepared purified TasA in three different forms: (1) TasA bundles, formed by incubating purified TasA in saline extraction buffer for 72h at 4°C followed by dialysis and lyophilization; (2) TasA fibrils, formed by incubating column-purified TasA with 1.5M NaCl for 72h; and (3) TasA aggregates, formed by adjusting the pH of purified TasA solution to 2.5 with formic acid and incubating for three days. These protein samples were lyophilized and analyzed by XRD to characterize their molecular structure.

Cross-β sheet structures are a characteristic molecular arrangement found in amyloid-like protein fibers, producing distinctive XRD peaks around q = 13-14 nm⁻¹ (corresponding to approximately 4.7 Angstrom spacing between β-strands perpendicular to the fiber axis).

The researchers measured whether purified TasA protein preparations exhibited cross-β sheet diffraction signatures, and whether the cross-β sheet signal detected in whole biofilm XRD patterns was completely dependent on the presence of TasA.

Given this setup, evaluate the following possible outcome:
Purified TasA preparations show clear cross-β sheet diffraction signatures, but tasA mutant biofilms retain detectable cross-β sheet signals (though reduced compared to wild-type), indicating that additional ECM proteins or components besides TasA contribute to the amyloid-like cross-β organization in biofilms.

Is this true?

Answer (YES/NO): YES